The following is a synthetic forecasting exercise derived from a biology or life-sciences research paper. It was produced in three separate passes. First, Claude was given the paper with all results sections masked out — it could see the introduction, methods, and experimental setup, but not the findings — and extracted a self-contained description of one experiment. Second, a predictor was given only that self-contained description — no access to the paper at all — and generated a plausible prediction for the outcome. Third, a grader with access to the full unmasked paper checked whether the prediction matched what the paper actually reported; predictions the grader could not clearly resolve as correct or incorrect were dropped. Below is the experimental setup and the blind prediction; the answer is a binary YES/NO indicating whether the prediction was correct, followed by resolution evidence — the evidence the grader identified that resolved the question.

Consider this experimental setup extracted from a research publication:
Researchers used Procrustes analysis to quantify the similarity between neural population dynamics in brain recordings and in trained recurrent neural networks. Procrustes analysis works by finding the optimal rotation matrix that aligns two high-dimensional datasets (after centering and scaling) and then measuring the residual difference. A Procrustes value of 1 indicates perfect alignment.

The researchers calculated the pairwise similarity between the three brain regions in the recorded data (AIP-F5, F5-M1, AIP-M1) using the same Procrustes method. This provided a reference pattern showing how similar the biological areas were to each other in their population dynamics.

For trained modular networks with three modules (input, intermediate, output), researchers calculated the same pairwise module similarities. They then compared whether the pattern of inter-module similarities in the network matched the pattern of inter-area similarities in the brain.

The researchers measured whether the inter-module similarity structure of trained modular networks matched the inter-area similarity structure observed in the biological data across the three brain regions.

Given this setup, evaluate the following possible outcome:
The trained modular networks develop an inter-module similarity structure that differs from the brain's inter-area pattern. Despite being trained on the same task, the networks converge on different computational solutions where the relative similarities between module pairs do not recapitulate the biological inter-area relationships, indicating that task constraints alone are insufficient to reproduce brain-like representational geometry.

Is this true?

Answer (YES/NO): NO